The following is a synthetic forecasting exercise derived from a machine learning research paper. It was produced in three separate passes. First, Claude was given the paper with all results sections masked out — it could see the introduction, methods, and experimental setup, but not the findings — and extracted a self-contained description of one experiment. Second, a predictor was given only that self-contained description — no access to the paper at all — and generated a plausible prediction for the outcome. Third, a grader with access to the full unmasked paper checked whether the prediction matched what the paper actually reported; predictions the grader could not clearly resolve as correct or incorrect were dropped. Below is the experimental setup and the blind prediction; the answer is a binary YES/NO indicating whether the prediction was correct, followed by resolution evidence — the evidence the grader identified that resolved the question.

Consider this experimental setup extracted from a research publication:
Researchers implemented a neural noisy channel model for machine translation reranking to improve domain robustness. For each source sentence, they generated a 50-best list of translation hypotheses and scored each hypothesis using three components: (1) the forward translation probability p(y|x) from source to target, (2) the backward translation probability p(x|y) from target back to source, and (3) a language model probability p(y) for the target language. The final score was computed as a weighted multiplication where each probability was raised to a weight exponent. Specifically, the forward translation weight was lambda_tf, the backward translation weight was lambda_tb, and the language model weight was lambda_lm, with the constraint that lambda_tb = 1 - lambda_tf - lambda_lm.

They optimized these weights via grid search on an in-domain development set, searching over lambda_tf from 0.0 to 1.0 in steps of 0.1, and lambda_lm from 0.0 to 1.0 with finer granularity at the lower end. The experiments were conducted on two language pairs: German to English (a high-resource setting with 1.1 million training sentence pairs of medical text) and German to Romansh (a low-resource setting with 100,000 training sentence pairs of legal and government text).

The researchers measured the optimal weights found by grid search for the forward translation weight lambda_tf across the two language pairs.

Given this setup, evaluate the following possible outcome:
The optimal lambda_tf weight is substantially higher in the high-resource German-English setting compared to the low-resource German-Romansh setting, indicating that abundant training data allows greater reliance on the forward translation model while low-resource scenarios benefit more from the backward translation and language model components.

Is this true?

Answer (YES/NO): NO